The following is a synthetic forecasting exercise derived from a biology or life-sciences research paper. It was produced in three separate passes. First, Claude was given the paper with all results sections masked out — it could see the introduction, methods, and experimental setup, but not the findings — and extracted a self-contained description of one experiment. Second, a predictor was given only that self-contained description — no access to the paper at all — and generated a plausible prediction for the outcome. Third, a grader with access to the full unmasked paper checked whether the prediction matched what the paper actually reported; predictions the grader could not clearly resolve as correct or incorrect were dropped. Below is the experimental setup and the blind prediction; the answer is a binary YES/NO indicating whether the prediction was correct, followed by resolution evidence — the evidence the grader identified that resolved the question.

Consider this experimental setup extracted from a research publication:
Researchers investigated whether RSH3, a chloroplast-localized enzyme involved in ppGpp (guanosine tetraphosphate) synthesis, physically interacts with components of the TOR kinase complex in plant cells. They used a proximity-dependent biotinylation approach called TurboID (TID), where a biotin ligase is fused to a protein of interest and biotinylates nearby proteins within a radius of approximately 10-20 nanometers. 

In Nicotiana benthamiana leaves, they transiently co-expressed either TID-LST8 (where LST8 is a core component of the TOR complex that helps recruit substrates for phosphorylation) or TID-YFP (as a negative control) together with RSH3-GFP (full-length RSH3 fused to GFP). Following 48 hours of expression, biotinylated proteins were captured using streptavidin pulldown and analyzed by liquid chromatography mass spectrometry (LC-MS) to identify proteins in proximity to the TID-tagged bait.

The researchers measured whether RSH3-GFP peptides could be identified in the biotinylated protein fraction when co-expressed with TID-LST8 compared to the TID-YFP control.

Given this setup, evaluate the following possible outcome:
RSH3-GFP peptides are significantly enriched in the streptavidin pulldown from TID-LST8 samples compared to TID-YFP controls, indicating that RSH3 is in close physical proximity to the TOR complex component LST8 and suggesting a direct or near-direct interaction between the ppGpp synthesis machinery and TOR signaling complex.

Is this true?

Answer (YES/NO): YES